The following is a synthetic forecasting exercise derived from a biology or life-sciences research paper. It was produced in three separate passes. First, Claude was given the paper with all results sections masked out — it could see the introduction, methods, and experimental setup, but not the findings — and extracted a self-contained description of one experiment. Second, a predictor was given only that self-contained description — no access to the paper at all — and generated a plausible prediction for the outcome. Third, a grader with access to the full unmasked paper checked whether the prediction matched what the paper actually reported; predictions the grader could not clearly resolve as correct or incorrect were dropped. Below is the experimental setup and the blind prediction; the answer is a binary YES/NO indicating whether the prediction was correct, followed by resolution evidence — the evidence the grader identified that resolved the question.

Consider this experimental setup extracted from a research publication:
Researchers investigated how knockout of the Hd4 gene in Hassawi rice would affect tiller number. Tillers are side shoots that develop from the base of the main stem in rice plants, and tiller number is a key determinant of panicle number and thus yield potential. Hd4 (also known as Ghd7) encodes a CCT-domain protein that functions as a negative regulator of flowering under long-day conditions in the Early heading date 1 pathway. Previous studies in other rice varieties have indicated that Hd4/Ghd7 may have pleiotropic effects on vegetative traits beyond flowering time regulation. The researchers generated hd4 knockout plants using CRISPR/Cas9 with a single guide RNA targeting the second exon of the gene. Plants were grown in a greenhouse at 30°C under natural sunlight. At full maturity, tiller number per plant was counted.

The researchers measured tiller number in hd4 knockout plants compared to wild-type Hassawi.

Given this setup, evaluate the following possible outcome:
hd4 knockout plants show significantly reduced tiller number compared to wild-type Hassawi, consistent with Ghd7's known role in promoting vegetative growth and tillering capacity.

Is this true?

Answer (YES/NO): NO